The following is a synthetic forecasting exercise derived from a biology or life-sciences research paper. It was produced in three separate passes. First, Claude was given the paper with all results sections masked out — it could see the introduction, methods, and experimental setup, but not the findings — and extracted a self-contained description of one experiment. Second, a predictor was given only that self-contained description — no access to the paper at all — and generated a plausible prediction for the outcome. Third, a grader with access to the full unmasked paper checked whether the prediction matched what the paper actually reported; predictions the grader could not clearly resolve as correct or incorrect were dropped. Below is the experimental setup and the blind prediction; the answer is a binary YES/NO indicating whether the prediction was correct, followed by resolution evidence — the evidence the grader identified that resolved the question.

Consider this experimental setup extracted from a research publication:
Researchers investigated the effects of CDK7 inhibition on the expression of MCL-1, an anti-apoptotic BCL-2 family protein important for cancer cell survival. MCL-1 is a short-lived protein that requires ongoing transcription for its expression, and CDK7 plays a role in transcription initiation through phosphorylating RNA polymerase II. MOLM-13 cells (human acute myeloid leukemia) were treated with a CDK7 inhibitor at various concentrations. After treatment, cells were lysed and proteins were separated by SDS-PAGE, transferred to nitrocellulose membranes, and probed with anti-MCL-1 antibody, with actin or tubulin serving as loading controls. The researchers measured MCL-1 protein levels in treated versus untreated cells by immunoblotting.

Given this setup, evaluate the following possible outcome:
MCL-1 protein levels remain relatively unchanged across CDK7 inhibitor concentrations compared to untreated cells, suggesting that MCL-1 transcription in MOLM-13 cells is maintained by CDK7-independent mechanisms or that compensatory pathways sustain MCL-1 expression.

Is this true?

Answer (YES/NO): NO